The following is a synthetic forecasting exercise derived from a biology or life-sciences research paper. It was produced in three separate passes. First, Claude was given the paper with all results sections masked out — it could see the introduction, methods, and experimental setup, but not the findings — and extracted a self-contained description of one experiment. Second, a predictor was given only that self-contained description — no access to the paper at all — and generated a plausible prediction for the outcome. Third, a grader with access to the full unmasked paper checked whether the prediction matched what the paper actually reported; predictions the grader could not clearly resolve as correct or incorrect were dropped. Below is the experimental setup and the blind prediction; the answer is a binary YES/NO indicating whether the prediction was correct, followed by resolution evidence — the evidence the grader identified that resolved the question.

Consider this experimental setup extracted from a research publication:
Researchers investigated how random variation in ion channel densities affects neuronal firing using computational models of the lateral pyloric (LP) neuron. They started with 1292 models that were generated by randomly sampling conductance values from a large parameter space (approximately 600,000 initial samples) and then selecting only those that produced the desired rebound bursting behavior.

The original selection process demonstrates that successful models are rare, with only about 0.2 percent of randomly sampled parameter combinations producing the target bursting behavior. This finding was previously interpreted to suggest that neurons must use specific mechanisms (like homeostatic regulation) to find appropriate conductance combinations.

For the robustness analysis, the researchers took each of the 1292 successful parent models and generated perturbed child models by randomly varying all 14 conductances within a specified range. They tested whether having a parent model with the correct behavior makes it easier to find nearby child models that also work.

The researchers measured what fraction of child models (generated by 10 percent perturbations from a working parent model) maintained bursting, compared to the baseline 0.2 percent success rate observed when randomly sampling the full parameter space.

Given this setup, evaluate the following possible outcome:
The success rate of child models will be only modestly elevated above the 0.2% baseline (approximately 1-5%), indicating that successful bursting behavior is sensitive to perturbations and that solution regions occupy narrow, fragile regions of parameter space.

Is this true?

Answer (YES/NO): NO